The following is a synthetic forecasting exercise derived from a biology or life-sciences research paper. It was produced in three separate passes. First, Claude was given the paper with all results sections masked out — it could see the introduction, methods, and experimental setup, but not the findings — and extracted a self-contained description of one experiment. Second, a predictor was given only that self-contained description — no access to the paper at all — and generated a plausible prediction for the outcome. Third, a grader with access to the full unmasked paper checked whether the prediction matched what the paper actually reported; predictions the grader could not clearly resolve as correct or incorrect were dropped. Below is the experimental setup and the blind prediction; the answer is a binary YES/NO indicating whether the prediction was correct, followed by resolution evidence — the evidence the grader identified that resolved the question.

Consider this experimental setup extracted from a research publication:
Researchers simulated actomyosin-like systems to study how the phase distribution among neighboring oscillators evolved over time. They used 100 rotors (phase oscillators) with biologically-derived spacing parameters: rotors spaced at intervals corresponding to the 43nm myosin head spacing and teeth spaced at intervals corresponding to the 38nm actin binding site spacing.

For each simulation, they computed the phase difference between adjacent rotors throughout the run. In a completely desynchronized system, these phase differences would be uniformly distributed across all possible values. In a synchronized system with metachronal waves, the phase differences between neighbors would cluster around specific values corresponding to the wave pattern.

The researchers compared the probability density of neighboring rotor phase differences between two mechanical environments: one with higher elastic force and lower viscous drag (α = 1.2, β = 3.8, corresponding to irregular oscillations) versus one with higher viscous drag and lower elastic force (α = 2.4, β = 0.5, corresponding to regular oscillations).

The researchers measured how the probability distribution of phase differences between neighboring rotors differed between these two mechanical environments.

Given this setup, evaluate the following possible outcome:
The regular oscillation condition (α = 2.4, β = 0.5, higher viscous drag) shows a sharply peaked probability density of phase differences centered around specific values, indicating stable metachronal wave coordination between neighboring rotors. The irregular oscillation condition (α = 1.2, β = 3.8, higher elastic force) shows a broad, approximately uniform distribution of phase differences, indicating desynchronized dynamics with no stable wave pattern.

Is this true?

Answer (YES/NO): NO